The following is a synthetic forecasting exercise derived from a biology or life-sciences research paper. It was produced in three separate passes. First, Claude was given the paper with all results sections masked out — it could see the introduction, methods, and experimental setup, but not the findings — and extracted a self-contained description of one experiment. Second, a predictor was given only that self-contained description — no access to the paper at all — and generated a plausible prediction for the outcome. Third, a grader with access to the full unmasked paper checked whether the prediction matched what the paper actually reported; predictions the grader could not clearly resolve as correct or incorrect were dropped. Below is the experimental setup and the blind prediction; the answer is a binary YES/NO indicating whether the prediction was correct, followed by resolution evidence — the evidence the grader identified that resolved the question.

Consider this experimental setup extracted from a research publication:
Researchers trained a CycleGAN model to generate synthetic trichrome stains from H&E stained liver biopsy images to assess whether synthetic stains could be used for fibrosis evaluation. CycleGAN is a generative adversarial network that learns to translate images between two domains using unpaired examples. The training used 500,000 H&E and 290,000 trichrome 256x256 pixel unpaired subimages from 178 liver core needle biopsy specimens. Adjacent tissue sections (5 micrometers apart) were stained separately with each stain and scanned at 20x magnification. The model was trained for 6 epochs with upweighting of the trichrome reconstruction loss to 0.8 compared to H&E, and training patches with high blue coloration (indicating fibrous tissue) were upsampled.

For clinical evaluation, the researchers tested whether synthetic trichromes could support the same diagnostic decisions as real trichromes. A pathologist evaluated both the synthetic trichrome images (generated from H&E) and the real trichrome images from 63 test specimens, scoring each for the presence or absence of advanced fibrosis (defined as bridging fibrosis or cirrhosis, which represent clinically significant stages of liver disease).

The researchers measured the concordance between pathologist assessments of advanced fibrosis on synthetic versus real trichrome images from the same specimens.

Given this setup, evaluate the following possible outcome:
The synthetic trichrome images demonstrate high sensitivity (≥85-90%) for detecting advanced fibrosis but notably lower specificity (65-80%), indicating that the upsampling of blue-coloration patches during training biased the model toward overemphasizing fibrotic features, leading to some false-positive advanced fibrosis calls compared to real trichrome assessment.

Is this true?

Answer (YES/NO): YES